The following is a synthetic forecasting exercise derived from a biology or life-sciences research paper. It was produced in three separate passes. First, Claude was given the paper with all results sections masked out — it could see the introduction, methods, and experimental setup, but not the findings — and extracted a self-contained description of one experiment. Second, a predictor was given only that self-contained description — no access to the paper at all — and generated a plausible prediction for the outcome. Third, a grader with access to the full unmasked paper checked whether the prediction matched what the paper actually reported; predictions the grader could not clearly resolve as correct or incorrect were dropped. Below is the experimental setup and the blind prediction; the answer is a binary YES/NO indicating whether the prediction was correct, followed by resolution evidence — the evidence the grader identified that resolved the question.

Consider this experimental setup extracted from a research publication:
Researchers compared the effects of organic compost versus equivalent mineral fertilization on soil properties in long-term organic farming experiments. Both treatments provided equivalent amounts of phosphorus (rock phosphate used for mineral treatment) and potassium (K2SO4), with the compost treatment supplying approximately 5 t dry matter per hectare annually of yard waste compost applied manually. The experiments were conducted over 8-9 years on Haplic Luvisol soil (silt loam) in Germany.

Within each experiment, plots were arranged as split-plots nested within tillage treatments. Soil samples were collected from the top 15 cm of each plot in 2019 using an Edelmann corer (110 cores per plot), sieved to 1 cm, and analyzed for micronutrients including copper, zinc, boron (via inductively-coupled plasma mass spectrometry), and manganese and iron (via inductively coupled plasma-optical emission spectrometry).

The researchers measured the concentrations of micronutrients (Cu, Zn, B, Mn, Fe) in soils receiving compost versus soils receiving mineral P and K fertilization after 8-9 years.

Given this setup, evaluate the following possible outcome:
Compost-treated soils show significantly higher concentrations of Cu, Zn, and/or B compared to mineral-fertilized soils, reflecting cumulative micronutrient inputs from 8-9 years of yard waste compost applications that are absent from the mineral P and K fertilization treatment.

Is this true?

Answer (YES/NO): NO